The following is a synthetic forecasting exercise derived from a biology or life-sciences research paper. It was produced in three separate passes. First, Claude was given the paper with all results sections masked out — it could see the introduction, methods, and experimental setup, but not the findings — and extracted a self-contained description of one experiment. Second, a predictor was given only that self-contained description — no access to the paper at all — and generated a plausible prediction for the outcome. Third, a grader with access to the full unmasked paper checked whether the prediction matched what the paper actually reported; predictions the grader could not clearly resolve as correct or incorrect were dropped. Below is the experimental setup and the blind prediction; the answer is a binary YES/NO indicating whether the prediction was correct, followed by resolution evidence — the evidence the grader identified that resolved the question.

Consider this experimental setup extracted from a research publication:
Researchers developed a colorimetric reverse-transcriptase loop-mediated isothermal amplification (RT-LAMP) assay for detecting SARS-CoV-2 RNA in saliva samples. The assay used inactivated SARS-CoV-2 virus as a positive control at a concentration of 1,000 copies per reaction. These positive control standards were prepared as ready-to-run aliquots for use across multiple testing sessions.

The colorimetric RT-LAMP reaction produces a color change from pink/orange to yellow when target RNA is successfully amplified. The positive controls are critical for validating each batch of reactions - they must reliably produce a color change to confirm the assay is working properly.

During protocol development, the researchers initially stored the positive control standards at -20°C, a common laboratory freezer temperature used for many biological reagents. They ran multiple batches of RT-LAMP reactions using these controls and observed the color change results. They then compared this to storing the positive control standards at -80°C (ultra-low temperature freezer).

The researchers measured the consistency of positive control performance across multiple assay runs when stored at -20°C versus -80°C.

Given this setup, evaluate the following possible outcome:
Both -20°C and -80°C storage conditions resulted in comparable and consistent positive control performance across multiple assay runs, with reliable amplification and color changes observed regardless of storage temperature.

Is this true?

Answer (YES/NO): NO